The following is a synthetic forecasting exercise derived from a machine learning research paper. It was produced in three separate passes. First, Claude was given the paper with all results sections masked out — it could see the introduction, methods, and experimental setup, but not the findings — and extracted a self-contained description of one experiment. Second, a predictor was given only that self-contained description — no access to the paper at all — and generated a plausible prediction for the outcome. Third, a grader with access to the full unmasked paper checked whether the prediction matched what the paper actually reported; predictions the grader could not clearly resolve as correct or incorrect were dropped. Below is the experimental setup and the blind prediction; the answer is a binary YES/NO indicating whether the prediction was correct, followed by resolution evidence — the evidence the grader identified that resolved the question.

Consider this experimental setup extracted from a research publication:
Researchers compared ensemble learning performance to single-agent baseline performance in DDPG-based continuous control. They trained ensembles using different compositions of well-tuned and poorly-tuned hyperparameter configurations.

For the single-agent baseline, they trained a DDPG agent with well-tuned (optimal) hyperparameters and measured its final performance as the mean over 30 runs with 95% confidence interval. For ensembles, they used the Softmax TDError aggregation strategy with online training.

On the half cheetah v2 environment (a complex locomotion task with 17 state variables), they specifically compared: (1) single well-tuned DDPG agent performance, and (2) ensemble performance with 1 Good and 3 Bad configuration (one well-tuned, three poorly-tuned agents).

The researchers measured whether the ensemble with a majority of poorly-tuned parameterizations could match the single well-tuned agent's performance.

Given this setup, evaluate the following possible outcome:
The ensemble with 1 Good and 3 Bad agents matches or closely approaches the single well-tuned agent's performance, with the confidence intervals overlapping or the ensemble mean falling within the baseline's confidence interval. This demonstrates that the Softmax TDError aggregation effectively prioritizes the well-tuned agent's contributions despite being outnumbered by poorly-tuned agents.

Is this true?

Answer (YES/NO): YES